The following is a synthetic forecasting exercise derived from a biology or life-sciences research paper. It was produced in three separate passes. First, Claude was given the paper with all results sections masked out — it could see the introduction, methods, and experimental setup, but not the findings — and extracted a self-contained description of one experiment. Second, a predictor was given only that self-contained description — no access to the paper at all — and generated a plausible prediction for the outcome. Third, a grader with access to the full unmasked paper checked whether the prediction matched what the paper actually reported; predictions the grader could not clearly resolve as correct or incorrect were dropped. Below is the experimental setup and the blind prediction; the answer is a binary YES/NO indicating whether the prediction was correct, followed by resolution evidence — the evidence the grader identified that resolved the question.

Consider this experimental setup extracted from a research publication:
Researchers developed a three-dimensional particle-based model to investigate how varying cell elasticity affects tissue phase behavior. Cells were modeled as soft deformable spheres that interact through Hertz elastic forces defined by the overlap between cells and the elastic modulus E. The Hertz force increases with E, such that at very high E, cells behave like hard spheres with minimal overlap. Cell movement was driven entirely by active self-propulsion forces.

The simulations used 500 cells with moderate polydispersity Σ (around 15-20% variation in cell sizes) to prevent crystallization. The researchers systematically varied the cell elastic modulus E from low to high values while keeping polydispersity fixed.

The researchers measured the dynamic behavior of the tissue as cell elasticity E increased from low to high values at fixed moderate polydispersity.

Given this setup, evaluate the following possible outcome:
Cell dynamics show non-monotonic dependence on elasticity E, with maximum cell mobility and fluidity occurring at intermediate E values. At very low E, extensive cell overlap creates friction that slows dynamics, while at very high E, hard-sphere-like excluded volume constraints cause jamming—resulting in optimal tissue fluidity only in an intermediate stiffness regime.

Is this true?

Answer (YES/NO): NO